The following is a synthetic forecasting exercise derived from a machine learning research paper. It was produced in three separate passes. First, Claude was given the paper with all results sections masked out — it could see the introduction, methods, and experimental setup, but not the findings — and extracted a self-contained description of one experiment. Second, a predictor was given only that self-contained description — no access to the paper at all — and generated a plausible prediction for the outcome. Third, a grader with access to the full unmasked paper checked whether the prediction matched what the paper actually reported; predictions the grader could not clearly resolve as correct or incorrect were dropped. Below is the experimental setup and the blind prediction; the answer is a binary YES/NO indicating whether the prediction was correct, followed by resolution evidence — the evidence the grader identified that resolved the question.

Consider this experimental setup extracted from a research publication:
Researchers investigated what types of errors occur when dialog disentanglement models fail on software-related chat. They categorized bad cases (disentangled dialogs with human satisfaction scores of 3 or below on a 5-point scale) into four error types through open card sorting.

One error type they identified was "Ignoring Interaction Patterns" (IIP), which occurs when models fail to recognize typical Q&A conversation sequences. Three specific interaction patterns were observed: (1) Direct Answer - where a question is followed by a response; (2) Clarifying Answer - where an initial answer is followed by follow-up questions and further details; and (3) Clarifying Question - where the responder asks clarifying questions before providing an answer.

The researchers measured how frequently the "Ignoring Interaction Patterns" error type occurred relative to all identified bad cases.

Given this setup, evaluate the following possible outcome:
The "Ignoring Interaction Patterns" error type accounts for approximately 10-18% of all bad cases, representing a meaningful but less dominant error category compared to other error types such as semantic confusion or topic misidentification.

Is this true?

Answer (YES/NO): NO